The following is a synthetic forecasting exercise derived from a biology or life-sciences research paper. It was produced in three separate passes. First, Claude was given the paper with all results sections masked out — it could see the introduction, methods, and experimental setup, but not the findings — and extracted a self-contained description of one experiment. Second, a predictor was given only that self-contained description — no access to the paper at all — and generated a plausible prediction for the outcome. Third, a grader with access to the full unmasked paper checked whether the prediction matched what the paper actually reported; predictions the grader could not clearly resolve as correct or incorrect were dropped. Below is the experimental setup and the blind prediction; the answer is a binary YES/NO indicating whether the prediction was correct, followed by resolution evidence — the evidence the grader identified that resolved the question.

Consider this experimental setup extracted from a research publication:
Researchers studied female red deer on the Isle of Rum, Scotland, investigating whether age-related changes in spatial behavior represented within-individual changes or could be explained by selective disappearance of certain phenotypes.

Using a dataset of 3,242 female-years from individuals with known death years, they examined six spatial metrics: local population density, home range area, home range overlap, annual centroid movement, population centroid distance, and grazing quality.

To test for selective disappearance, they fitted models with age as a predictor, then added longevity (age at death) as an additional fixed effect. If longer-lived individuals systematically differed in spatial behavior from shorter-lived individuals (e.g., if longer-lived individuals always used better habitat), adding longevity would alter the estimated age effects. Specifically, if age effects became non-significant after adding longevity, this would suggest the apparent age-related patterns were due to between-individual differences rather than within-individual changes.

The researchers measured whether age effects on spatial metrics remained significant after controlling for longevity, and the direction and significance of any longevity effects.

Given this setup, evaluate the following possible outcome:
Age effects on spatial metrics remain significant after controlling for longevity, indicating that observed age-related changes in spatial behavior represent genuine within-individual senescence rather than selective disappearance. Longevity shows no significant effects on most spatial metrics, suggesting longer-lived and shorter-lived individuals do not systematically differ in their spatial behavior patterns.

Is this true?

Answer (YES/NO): NO